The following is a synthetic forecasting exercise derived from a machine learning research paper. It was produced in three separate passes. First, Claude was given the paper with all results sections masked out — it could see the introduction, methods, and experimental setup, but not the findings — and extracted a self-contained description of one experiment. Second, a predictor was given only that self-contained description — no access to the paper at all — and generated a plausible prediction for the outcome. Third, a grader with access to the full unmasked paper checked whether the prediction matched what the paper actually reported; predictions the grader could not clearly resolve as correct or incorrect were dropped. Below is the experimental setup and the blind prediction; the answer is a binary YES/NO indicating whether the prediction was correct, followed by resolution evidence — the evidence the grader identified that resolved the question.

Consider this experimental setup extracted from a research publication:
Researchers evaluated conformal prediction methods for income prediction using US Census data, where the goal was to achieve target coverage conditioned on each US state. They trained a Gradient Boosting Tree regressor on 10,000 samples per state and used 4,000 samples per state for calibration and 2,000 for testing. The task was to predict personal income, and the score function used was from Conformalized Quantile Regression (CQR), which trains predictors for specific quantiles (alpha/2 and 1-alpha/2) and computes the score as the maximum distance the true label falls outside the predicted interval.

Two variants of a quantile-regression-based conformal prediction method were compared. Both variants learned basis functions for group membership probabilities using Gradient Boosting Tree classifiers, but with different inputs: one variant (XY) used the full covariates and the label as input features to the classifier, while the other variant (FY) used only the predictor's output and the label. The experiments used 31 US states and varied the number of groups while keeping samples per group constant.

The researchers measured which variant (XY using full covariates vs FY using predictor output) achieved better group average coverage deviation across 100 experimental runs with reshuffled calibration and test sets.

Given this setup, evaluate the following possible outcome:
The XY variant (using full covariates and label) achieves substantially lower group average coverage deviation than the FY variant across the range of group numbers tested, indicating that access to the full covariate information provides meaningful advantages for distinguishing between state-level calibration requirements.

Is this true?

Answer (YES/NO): NO